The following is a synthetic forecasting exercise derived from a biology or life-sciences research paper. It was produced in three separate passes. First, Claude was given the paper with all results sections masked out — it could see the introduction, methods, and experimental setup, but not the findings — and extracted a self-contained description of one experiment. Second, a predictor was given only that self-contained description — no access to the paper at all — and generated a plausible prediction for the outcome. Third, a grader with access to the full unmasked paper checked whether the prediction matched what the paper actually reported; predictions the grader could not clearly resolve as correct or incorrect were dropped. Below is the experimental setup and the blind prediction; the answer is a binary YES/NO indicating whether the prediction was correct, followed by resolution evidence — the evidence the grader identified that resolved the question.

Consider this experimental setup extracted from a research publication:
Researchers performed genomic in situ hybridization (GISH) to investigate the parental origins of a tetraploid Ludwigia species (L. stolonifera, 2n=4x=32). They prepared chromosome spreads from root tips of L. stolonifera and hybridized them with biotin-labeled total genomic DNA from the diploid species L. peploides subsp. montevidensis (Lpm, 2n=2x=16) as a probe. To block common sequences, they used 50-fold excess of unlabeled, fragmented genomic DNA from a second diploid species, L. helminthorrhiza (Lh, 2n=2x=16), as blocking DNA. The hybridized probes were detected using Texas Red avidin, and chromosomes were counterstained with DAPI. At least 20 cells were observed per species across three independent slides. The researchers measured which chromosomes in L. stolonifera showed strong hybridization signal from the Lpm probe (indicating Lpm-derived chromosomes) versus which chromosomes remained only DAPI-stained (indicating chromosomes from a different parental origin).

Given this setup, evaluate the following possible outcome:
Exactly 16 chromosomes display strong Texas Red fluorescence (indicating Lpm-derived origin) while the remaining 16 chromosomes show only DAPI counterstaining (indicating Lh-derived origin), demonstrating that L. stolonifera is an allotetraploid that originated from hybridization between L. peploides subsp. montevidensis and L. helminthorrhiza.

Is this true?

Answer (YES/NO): YES